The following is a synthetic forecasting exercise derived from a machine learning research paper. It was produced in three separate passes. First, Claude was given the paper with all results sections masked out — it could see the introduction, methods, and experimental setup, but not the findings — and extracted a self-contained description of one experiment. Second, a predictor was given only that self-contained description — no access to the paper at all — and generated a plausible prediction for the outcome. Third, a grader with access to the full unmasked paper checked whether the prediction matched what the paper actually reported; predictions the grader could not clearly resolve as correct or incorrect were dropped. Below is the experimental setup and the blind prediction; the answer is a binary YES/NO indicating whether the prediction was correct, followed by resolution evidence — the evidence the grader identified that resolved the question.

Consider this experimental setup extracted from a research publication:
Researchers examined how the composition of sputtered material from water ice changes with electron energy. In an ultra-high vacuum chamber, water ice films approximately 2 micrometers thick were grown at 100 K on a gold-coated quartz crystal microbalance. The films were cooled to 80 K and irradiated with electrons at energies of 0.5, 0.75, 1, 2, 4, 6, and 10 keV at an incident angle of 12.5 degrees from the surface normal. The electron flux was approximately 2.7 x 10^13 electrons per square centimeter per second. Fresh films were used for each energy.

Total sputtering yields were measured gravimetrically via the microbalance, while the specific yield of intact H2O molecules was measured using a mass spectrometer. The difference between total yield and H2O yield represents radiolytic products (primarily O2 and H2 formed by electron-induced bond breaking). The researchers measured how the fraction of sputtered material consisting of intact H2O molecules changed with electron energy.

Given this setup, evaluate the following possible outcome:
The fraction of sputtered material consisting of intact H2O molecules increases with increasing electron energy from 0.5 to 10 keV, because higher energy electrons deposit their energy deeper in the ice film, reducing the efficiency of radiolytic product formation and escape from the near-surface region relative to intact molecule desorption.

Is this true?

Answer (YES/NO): NO